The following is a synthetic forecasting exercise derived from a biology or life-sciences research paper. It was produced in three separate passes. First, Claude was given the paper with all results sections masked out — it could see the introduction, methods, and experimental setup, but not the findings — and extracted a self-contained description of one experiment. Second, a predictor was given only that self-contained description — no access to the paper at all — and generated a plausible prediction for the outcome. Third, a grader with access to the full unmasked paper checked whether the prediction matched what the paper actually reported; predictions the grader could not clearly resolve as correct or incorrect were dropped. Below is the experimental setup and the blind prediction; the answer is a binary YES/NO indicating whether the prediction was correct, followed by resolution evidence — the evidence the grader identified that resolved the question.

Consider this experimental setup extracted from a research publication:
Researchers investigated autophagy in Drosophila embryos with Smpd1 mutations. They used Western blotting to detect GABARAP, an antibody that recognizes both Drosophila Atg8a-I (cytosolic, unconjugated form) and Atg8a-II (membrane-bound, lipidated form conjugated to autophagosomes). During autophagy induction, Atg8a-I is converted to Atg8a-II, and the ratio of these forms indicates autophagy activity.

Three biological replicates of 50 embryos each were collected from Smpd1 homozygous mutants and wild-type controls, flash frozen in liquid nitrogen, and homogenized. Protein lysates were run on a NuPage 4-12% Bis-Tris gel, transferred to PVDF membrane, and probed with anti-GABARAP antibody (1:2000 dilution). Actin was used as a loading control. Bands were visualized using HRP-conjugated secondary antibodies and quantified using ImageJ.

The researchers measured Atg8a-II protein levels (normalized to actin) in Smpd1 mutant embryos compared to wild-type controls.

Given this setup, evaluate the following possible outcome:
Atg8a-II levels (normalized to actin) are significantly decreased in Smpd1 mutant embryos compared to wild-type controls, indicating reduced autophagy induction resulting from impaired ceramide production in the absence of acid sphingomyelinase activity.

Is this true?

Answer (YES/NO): NO